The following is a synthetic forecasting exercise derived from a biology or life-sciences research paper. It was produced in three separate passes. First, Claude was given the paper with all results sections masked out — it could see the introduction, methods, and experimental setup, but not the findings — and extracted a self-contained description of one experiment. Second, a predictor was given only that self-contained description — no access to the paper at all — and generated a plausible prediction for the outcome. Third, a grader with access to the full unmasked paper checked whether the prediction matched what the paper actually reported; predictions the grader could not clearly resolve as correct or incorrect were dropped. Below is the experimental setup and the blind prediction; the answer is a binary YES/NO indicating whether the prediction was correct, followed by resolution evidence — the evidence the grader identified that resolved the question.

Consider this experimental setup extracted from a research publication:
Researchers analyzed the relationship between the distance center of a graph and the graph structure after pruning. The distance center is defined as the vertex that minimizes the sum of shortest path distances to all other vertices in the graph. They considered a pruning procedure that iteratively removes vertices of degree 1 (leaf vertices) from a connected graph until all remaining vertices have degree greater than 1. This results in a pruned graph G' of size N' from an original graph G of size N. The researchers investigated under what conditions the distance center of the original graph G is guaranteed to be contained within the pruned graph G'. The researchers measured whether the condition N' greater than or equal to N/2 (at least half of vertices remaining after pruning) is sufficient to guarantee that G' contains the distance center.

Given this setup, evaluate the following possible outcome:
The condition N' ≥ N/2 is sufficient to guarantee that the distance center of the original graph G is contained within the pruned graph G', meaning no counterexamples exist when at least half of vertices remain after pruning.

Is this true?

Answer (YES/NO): YES